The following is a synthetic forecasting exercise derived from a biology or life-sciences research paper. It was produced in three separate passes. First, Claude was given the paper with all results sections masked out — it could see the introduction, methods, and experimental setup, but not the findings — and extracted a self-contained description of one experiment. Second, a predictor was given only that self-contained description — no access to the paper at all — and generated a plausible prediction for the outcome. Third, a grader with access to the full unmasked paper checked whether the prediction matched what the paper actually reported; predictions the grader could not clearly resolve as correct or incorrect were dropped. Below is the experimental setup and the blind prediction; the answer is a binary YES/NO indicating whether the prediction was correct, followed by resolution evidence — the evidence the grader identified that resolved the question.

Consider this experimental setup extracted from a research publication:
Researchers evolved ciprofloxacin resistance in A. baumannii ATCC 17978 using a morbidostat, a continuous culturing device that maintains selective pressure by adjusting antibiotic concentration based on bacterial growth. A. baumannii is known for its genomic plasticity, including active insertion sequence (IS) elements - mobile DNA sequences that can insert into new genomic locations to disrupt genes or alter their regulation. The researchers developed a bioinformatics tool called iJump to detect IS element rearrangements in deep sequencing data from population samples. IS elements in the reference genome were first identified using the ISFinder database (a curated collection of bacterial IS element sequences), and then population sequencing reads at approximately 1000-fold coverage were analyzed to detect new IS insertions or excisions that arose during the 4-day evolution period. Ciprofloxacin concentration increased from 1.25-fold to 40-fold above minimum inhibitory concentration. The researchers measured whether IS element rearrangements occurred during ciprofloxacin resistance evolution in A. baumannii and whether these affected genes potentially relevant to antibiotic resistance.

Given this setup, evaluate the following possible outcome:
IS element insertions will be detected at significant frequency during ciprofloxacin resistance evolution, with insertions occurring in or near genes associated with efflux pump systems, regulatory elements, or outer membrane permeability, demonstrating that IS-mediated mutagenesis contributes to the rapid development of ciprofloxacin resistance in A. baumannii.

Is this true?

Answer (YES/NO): YES